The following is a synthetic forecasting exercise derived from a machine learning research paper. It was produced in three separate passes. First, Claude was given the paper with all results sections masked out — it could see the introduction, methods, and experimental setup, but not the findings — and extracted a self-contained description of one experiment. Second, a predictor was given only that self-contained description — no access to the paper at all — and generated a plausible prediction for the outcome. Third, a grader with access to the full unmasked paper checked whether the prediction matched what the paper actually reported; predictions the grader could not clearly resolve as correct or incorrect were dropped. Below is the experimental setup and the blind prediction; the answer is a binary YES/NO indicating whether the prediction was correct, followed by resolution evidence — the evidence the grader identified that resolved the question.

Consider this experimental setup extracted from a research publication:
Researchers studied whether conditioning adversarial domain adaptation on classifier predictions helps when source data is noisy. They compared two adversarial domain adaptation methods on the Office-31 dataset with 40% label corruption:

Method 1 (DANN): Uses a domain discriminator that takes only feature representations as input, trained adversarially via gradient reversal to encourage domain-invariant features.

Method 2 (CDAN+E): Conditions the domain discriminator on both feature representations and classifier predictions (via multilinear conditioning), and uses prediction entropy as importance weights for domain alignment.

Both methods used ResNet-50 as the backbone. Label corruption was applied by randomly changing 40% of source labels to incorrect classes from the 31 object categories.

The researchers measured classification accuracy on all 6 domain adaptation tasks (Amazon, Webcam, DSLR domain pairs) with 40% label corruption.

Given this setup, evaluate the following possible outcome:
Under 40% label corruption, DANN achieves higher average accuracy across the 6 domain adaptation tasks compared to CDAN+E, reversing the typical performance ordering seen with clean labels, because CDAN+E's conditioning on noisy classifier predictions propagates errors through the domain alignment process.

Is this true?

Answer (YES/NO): NO